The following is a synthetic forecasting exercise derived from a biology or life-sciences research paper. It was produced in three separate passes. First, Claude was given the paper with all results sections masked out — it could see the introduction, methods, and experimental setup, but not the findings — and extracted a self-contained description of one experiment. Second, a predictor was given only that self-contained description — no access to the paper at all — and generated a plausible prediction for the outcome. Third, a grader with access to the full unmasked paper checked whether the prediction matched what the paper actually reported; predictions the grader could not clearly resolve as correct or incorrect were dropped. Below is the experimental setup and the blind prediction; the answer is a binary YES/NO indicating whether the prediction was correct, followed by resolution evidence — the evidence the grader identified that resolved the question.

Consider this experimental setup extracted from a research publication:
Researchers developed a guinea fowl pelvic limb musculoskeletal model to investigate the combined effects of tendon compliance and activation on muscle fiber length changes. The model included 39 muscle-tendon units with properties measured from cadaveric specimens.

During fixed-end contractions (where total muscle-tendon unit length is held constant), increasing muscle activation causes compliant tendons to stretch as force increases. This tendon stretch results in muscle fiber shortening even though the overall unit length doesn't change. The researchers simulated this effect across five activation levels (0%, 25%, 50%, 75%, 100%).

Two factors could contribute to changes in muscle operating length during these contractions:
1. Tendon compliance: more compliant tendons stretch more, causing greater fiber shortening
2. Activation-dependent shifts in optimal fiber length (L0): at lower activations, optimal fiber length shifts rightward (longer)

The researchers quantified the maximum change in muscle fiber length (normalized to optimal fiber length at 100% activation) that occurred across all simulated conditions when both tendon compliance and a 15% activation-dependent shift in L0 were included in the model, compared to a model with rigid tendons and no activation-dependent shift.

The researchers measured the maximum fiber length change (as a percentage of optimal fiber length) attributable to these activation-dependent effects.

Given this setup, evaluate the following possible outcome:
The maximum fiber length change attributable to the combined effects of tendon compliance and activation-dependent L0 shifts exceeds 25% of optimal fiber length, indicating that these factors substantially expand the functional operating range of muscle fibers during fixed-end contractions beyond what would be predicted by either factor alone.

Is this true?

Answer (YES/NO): YES